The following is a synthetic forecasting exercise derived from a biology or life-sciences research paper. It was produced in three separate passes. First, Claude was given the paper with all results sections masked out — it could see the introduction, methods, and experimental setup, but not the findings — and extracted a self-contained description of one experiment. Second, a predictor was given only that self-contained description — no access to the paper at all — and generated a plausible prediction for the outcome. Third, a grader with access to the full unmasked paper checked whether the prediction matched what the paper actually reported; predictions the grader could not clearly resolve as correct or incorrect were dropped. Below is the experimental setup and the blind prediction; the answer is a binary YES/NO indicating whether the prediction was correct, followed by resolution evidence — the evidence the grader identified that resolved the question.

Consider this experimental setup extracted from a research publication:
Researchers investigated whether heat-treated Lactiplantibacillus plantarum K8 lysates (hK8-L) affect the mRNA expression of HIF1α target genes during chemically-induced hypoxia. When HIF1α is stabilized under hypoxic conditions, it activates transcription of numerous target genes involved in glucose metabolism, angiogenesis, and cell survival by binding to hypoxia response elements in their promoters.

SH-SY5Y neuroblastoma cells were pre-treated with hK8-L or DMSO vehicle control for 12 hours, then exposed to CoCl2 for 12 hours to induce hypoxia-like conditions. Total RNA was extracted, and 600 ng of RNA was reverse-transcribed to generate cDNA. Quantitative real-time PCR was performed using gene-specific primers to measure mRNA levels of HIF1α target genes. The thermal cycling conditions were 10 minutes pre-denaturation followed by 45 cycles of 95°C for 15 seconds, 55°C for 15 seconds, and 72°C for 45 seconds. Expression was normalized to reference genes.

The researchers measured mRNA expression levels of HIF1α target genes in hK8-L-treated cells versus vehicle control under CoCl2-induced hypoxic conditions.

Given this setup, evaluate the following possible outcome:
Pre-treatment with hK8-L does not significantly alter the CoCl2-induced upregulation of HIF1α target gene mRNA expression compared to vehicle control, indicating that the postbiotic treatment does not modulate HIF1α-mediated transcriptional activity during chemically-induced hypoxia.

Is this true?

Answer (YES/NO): NO